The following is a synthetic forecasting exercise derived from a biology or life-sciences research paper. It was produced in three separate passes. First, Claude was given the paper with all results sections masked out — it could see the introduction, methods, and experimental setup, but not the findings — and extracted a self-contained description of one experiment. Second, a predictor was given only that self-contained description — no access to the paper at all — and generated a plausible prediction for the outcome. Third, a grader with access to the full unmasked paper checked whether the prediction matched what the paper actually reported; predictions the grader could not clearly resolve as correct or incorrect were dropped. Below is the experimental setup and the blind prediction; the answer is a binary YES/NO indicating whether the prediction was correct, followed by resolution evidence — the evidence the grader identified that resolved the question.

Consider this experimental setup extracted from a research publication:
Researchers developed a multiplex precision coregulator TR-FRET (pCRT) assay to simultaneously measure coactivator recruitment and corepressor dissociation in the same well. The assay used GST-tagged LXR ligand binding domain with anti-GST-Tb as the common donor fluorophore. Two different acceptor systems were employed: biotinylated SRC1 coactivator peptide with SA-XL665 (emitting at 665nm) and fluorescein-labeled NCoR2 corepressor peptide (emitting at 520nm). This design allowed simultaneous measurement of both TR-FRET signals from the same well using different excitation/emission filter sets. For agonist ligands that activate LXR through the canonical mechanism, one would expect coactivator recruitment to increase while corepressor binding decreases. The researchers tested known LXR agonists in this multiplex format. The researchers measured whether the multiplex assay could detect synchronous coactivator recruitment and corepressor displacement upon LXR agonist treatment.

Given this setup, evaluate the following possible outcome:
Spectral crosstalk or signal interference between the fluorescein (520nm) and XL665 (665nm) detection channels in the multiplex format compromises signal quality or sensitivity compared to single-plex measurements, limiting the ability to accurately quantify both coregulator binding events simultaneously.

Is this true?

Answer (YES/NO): NO